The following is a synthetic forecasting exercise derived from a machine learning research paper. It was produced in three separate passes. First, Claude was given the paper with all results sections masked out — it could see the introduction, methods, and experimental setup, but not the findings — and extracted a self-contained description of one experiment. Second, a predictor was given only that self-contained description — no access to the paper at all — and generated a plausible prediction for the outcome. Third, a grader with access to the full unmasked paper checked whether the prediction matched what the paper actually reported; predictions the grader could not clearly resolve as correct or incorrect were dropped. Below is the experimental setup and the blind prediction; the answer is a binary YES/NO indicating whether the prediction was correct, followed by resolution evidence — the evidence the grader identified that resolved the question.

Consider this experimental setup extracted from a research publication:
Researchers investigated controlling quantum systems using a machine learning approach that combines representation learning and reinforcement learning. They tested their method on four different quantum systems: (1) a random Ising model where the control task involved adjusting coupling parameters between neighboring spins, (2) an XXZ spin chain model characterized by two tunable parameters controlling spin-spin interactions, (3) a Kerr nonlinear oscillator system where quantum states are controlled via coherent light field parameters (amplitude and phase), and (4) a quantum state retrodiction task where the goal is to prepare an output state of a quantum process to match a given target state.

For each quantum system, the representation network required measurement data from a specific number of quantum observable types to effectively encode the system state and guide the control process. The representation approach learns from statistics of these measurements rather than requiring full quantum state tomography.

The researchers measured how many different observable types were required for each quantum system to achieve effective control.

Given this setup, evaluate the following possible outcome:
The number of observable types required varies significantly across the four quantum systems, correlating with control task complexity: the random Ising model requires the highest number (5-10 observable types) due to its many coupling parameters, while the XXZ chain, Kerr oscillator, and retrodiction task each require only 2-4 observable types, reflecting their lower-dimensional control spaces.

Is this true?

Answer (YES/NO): NO